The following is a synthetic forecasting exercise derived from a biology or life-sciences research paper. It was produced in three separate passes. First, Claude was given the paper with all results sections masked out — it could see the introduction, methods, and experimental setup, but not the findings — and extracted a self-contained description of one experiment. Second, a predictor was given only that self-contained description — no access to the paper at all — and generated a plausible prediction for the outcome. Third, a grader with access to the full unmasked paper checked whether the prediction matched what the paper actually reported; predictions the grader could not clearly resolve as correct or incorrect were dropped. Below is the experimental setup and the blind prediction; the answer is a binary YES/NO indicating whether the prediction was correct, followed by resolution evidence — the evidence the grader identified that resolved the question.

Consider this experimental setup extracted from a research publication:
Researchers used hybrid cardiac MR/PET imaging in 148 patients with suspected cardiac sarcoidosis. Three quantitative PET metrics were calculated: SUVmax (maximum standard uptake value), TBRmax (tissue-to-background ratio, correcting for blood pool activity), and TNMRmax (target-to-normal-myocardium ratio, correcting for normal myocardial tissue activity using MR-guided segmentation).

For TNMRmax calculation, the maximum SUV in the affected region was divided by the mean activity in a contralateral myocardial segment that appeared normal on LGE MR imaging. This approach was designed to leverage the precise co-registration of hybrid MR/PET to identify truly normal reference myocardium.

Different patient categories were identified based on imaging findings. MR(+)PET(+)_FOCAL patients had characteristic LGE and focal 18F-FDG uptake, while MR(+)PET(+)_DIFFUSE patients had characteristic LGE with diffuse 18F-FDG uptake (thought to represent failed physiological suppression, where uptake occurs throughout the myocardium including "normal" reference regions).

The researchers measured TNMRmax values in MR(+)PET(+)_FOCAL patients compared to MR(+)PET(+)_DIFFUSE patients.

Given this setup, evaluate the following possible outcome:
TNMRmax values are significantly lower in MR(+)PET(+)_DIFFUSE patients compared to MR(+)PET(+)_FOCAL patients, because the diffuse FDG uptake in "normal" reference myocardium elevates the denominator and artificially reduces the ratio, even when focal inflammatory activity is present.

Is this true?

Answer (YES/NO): YES